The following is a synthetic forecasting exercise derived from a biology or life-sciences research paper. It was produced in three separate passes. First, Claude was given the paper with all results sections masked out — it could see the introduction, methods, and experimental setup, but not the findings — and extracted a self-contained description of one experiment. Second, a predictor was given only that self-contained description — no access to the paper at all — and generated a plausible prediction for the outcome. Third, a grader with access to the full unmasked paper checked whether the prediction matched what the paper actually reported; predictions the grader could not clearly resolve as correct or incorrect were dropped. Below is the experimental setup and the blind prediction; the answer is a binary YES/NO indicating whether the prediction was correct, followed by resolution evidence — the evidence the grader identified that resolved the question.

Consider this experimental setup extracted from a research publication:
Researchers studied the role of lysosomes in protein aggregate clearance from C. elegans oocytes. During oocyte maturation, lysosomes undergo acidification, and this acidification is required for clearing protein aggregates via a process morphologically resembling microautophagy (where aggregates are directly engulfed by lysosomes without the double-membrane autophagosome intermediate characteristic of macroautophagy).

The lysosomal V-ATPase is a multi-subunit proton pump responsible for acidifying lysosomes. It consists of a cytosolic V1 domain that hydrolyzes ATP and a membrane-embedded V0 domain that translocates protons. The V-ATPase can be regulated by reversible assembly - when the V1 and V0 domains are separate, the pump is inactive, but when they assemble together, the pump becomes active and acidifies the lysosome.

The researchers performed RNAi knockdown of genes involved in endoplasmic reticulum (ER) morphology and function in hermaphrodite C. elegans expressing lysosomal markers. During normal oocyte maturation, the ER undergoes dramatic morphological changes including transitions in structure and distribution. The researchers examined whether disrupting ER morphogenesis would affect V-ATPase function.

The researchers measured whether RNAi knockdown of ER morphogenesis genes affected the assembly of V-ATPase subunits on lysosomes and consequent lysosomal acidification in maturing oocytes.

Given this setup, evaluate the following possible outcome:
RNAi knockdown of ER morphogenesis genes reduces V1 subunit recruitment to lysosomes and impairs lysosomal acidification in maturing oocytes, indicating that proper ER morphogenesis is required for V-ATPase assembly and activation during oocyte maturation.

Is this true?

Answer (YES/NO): YES